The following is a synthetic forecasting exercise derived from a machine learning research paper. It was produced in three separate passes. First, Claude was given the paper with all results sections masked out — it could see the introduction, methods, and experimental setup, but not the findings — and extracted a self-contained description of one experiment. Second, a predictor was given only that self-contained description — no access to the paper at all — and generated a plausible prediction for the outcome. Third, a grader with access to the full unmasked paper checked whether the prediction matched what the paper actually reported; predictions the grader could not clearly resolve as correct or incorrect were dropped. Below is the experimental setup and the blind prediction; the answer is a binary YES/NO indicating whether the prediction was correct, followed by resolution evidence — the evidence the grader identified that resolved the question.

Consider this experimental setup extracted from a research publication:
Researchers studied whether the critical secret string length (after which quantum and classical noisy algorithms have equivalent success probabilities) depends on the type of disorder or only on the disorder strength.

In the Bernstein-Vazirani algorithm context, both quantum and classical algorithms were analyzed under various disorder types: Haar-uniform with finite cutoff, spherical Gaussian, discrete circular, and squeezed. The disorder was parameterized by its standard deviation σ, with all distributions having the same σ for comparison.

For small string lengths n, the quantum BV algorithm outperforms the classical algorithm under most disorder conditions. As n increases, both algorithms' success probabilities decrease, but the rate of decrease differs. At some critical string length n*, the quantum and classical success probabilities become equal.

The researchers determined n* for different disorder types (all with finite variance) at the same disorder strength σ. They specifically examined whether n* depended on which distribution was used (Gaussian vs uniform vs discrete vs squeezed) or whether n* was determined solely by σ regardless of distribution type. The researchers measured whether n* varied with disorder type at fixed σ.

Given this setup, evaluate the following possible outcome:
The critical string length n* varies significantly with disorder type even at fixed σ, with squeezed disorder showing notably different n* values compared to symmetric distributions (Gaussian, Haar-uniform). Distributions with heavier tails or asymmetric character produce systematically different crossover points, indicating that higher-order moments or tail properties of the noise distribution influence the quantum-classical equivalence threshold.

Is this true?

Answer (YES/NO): NO